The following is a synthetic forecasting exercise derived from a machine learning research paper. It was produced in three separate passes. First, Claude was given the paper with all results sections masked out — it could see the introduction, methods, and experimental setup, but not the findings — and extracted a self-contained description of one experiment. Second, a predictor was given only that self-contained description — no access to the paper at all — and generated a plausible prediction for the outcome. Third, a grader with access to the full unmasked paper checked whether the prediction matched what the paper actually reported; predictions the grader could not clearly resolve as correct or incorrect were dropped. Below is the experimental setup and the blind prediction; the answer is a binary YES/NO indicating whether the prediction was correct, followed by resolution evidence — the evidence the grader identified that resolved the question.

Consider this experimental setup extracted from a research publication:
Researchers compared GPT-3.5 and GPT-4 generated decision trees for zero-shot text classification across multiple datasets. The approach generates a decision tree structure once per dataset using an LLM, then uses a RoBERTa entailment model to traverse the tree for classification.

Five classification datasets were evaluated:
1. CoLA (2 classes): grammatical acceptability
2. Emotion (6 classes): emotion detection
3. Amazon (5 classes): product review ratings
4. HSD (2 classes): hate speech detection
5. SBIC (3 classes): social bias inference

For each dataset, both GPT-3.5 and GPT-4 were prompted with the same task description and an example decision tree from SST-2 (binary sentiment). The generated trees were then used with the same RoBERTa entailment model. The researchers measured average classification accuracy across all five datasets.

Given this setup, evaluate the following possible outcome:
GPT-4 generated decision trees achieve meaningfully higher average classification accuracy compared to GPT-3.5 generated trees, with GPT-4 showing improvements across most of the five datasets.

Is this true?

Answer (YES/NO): YES